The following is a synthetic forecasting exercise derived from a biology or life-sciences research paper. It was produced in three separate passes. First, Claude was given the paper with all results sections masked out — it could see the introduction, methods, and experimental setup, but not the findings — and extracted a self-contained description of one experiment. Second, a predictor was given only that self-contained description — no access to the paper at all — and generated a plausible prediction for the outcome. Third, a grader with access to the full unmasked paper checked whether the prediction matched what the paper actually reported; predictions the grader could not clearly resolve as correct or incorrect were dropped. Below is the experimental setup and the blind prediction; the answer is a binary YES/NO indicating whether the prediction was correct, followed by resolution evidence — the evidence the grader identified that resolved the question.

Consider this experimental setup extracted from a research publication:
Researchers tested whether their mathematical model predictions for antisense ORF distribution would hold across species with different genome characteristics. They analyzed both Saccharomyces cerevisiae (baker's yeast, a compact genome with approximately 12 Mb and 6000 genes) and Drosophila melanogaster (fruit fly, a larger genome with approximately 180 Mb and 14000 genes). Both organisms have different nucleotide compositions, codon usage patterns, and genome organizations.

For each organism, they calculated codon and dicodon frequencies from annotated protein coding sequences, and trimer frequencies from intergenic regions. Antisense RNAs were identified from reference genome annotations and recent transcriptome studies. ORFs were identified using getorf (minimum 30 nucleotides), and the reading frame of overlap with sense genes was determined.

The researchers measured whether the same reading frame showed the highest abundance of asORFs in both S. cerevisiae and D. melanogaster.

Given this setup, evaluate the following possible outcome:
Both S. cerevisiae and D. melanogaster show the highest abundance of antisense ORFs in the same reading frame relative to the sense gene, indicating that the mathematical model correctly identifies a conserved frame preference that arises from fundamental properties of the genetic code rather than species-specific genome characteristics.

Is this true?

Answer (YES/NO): YES